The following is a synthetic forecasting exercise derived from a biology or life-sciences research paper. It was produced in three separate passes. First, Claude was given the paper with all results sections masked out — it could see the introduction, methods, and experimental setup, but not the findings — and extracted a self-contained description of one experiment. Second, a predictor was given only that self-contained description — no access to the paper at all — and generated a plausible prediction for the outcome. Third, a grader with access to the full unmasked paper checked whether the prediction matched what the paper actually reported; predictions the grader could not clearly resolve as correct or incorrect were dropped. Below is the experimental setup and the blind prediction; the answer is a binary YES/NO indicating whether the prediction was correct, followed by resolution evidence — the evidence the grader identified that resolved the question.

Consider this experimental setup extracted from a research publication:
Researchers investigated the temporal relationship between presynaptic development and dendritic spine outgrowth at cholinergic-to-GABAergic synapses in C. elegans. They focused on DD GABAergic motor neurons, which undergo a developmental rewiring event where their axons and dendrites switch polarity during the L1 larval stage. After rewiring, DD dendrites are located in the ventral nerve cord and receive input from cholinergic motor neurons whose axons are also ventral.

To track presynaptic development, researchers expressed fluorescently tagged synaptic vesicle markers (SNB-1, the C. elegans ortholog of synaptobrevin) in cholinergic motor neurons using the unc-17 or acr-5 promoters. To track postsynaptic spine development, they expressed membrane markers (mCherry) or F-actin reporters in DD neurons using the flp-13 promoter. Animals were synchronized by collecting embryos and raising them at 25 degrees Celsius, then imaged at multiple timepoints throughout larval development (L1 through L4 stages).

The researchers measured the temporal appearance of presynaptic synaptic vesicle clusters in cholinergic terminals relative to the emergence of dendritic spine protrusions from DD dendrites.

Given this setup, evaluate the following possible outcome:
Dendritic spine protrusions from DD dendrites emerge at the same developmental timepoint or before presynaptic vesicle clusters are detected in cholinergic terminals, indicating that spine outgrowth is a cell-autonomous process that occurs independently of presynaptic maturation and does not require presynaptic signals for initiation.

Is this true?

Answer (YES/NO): NO